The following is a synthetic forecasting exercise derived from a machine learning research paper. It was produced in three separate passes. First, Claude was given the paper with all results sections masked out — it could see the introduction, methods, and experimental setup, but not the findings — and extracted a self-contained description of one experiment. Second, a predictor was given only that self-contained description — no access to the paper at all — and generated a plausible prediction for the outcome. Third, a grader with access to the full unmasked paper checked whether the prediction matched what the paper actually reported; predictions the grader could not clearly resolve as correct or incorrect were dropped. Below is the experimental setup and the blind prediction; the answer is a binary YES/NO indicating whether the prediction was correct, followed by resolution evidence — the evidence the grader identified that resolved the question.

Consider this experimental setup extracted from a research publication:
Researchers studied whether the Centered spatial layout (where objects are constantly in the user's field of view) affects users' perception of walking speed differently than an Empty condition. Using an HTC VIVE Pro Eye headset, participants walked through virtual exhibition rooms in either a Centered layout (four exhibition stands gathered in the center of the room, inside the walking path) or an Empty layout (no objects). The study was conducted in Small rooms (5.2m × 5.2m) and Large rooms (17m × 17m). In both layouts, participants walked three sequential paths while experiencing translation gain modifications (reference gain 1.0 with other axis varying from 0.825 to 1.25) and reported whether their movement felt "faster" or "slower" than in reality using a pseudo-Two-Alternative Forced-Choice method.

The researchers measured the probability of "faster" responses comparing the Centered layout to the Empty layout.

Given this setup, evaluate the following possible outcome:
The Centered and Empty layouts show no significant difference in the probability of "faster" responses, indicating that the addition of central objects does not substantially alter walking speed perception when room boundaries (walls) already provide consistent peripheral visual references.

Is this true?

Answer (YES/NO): YES